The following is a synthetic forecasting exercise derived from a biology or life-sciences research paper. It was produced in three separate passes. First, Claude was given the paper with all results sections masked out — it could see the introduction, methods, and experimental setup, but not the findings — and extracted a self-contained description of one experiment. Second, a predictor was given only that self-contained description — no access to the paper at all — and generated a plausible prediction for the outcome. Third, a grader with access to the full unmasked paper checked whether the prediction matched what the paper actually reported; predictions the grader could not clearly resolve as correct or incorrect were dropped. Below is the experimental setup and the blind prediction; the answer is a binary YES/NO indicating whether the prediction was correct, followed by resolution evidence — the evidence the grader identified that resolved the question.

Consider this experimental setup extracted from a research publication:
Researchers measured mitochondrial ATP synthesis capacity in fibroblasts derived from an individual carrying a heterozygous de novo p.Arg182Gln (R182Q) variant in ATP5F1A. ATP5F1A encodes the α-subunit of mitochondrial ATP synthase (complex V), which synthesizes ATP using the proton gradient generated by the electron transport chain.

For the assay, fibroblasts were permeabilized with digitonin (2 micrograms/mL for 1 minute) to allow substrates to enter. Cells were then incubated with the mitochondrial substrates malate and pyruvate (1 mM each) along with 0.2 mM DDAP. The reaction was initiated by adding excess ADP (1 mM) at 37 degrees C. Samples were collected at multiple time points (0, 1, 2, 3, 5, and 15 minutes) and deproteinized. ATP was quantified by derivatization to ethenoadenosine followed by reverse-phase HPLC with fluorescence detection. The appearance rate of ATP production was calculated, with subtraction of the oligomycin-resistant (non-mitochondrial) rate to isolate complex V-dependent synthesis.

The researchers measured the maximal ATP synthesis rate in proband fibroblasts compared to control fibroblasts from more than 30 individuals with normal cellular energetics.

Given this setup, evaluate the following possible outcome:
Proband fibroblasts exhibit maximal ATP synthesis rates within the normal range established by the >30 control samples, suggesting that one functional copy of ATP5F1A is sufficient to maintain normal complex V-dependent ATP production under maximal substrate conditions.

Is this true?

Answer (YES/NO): NO